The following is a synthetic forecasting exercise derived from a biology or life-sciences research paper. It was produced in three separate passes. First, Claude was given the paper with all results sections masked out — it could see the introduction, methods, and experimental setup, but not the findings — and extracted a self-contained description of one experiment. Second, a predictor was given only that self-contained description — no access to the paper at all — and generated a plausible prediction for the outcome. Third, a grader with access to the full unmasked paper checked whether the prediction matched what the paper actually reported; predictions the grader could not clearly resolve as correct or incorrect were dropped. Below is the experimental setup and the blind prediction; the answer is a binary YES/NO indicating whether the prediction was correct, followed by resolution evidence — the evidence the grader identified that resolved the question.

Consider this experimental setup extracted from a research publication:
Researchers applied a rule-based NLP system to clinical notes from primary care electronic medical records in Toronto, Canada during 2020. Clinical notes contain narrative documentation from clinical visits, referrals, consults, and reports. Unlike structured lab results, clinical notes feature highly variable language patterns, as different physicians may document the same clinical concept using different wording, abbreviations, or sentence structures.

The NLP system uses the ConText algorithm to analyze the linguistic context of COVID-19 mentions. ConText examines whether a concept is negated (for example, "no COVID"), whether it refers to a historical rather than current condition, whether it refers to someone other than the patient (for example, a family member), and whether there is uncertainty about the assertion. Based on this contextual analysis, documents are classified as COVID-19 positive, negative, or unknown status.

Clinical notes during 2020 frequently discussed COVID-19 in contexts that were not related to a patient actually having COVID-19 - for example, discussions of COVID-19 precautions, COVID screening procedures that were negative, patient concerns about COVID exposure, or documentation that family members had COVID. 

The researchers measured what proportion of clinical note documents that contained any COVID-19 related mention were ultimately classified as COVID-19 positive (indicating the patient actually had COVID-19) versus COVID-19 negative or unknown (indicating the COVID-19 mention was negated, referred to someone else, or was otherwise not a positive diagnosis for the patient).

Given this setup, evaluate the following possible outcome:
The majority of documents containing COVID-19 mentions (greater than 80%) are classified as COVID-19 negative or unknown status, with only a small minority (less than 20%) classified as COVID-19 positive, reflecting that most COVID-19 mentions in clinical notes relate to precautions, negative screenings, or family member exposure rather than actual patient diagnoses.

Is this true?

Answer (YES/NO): YES